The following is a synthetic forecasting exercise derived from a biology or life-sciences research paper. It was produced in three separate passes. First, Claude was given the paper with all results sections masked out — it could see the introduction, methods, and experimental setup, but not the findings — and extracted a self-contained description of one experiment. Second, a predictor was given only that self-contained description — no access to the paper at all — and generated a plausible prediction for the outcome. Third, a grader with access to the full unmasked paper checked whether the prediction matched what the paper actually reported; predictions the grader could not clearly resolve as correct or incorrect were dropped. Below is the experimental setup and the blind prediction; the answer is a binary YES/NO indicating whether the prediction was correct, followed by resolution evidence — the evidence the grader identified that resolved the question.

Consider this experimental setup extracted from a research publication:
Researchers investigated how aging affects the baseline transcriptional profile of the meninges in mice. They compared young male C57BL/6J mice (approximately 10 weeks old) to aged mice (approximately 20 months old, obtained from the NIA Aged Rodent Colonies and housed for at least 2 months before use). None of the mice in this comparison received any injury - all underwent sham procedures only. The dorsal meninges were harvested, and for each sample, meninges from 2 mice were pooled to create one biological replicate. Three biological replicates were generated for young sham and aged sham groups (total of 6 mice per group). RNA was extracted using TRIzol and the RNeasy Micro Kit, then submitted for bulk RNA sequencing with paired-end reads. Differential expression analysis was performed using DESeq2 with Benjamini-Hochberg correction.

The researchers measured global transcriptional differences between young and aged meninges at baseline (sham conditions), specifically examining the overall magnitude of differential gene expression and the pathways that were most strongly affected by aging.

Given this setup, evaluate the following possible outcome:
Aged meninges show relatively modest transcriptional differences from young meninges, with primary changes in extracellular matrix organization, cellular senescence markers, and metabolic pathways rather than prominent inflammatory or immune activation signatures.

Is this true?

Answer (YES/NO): NO